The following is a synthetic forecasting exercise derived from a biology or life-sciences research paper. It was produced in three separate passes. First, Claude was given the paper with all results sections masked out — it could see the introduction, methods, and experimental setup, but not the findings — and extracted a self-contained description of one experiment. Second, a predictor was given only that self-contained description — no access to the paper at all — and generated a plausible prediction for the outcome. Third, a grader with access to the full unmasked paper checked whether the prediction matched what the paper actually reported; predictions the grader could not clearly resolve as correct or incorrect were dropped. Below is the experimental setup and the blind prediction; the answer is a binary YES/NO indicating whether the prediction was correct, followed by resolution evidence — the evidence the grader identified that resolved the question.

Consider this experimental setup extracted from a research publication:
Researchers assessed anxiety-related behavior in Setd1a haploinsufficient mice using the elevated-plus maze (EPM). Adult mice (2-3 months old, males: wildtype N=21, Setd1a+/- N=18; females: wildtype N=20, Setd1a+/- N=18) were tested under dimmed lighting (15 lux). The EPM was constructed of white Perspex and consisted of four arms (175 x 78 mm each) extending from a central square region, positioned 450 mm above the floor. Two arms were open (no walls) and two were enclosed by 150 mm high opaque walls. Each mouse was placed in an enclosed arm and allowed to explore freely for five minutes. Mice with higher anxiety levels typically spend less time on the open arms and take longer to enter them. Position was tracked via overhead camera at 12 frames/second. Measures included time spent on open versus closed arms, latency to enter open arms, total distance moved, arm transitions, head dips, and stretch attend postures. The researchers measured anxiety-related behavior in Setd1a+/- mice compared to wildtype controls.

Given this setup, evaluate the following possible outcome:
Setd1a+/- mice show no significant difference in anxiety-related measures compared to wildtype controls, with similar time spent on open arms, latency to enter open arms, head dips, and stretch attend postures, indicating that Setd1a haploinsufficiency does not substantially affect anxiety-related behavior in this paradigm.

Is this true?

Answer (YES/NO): NO